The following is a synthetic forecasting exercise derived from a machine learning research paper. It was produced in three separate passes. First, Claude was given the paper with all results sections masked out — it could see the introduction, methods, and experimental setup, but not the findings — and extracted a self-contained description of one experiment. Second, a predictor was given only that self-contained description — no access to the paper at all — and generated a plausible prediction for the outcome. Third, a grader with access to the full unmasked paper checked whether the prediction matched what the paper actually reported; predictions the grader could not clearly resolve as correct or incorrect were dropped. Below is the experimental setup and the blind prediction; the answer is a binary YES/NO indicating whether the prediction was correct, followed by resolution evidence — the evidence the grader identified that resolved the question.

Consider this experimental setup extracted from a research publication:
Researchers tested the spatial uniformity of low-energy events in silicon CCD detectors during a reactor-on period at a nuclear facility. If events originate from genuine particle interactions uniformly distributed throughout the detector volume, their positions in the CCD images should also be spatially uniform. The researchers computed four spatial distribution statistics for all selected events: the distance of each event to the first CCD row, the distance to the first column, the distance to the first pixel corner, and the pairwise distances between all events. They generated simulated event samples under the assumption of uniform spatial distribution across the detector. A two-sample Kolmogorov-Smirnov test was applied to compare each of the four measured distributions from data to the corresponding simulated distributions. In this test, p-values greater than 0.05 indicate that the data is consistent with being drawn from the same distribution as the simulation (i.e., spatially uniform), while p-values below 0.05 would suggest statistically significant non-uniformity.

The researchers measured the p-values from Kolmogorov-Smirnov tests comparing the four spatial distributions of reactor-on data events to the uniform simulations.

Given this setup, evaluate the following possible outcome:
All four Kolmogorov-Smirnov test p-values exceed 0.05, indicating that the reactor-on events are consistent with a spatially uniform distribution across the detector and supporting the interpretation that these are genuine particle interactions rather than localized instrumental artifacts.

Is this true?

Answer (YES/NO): YES